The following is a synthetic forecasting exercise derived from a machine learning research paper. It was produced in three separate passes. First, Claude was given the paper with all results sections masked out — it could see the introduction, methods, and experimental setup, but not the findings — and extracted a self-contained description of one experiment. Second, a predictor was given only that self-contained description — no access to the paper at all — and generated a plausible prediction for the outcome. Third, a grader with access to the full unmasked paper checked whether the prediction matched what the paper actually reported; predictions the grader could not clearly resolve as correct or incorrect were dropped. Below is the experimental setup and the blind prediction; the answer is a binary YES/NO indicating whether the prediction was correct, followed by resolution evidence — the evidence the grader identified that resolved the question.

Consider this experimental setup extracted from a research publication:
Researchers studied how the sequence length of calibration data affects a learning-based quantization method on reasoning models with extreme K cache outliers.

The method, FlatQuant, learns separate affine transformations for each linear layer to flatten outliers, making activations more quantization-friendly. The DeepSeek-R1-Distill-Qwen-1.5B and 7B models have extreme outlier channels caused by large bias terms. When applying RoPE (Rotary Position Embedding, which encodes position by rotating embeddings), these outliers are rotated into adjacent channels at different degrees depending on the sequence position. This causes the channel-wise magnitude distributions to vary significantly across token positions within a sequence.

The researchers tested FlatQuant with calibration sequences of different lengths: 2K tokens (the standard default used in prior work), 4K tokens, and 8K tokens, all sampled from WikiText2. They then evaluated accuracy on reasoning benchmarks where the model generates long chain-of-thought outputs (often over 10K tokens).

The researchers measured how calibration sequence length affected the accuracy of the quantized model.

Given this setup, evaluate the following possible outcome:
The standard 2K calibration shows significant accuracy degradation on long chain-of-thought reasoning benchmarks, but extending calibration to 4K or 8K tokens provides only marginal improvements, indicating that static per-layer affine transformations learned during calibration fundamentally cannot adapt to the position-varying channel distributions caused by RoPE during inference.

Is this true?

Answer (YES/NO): NO